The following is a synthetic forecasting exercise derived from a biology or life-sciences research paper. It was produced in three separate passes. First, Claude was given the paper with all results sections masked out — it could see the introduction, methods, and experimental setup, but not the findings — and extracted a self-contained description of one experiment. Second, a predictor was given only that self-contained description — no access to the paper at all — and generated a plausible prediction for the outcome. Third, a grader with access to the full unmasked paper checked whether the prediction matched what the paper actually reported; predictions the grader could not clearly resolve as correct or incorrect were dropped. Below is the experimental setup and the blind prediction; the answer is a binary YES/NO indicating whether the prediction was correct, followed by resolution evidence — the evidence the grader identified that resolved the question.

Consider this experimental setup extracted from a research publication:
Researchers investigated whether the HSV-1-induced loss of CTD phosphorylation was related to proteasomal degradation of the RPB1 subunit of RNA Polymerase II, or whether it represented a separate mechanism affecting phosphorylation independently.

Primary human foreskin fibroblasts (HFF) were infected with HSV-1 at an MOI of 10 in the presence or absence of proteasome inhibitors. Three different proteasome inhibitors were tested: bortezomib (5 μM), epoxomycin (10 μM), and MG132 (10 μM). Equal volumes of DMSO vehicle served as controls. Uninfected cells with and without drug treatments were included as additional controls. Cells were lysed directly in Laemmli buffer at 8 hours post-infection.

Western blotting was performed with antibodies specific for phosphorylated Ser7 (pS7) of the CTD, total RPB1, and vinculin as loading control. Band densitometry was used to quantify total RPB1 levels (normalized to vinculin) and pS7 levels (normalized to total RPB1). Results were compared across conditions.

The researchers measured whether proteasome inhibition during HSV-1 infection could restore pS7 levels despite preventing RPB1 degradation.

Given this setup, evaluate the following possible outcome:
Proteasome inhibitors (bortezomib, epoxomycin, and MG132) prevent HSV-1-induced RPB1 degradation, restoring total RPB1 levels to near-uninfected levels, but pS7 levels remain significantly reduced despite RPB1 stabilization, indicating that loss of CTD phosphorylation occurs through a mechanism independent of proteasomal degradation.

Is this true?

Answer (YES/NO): NO